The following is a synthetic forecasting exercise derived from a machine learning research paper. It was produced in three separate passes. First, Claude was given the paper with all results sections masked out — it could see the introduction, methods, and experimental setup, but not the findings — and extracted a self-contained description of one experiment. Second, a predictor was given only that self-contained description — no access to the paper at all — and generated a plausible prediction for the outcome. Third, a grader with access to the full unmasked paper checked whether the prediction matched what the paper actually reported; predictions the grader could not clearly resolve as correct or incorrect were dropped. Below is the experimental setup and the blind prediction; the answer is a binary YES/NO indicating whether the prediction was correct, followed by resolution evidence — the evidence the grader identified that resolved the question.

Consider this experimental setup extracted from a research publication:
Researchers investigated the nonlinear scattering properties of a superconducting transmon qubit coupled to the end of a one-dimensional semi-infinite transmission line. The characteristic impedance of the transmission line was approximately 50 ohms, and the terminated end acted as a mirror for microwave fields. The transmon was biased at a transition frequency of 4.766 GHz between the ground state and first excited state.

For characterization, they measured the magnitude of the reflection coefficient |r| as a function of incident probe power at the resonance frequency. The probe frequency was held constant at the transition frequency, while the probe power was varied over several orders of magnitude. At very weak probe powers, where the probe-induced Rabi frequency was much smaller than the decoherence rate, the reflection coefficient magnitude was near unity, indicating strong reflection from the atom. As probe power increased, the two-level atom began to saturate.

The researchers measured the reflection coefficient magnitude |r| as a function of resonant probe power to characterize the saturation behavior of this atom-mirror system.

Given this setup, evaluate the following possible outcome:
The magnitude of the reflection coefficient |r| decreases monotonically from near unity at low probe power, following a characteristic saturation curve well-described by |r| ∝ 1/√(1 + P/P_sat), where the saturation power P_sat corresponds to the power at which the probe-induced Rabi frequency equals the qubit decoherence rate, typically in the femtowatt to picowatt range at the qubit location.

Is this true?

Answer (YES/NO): NO